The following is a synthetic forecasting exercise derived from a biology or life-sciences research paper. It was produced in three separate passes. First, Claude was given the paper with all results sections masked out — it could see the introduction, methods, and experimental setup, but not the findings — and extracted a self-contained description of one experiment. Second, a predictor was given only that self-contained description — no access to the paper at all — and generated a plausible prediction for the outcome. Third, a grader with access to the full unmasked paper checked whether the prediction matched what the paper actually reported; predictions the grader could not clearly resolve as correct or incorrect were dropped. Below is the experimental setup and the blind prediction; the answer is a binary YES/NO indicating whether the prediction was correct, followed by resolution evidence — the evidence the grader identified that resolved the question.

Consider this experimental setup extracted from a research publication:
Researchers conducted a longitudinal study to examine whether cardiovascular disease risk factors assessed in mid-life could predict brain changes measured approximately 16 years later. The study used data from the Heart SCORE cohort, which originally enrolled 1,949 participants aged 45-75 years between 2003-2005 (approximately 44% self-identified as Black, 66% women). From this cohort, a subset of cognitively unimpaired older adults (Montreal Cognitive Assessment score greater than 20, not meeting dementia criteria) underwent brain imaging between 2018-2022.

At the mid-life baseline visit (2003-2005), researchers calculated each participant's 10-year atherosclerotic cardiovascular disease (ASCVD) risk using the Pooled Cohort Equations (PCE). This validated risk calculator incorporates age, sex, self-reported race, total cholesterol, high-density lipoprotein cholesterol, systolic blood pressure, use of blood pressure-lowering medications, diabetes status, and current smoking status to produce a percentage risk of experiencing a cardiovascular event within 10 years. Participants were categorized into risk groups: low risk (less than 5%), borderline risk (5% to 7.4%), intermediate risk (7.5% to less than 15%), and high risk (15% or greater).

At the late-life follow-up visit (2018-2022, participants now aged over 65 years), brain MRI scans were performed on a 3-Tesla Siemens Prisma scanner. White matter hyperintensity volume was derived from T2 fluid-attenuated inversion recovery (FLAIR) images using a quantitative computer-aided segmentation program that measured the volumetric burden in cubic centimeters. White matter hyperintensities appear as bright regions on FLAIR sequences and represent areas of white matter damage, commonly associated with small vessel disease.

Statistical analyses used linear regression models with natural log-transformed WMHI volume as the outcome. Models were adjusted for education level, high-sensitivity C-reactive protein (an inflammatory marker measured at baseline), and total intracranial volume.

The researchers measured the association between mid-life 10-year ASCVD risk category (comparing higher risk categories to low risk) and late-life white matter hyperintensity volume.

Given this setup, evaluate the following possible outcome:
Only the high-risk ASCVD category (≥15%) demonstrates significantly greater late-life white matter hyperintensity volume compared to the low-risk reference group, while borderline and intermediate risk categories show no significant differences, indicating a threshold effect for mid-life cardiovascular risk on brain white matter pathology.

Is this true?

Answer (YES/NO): NO